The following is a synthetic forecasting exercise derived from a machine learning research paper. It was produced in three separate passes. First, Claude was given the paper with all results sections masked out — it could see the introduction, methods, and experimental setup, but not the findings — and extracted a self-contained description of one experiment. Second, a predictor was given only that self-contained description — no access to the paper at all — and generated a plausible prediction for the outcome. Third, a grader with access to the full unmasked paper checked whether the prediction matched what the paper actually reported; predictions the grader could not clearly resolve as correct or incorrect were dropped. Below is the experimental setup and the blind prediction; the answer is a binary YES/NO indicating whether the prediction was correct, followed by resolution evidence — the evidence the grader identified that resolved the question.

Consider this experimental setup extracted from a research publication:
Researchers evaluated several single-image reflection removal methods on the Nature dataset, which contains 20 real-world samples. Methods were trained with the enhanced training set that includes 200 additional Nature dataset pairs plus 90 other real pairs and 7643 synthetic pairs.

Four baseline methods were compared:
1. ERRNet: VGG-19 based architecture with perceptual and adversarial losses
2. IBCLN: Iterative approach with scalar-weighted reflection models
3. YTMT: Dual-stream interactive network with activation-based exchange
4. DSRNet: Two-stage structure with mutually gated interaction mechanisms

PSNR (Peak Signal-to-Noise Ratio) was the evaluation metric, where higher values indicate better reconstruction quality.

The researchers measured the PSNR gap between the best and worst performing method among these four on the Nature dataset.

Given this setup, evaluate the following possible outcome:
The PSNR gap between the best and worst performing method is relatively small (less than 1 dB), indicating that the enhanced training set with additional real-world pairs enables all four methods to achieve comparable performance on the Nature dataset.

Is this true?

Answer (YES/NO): NO